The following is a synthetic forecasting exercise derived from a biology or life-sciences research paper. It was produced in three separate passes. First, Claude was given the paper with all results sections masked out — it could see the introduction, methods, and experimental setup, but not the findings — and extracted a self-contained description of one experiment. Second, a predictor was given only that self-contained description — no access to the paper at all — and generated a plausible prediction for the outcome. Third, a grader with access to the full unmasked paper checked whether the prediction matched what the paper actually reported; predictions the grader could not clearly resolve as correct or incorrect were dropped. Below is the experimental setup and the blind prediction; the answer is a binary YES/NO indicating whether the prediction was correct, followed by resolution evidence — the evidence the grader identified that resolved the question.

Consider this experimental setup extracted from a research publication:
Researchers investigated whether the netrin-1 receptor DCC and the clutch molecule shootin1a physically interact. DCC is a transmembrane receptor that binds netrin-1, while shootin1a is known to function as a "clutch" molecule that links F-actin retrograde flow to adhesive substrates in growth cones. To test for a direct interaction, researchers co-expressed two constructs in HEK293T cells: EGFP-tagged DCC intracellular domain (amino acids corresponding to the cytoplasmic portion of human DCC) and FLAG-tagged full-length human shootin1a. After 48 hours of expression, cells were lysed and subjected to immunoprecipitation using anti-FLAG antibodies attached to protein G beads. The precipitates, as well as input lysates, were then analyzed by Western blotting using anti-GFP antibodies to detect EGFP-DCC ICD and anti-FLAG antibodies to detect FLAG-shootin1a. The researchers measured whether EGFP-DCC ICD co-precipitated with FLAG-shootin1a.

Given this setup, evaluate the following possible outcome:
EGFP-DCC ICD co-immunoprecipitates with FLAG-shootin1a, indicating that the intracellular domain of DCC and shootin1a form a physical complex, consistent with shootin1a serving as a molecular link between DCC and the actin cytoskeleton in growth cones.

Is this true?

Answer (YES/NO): YES